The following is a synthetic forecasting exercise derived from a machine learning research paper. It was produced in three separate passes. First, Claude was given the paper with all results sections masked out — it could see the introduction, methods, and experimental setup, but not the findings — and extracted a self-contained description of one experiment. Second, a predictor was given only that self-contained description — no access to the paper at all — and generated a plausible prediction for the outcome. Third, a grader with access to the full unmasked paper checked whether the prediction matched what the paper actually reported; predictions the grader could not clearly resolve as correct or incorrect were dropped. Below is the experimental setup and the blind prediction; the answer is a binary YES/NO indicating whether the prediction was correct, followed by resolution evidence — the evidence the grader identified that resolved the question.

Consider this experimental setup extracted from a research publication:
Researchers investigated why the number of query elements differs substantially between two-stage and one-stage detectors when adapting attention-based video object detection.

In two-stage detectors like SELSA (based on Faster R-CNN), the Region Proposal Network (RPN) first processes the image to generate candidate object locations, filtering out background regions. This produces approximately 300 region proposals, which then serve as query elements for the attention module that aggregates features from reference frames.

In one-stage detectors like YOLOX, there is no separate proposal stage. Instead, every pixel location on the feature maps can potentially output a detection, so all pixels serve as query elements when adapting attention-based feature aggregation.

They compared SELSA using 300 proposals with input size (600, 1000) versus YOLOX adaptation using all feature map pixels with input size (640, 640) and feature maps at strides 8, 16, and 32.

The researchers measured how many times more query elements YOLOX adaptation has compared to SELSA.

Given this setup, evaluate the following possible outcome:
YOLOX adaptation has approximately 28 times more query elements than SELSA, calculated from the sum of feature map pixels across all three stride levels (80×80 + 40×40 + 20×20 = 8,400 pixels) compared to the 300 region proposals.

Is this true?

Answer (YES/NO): YES